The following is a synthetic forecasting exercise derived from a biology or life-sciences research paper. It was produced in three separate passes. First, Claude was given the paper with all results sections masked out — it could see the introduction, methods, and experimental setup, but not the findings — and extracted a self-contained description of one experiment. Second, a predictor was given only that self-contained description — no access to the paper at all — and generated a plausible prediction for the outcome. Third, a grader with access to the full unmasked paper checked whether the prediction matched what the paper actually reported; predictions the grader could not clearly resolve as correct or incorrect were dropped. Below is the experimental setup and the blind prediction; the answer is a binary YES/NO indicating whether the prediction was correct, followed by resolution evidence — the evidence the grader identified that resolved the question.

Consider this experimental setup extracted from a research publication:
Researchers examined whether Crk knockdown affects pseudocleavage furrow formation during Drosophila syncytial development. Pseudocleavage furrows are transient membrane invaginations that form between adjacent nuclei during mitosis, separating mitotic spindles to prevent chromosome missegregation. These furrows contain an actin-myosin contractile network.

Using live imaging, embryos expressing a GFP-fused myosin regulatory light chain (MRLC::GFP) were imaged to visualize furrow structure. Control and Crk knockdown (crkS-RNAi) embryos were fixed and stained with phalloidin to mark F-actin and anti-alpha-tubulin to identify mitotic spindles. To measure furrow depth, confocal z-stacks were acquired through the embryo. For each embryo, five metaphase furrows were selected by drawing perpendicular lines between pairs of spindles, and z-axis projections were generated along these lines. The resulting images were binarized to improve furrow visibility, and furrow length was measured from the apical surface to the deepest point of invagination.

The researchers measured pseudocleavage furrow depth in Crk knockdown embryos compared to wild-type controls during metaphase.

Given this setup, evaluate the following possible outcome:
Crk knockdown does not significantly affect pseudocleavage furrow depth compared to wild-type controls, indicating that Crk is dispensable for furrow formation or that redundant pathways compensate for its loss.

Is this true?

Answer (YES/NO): NO